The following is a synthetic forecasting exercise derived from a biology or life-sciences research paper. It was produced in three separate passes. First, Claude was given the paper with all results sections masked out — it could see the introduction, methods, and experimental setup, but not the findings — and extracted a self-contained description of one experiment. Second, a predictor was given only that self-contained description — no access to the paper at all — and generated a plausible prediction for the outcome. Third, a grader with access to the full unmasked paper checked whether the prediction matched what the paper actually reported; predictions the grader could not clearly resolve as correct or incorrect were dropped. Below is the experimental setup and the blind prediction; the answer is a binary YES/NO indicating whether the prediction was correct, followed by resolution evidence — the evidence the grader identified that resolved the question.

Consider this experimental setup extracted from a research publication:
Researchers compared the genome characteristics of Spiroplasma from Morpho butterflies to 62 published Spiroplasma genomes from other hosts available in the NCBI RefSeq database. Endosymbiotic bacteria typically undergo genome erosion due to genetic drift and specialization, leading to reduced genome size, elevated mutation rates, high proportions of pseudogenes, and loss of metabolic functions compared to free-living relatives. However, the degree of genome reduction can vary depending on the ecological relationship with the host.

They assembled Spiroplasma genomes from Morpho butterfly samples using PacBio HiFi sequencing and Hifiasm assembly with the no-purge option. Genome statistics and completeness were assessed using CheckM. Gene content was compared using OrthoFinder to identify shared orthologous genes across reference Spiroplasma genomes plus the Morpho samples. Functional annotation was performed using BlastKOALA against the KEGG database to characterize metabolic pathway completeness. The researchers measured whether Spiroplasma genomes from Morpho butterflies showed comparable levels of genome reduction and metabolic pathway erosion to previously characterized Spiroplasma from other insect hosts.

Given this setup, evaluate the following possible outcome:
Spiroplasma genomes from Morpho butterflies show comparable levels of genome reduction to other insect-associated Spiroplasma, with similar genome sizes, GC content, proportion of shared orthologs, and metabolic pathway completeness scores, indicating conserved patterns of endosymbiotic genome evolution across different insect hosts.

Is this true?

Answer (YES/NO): NO